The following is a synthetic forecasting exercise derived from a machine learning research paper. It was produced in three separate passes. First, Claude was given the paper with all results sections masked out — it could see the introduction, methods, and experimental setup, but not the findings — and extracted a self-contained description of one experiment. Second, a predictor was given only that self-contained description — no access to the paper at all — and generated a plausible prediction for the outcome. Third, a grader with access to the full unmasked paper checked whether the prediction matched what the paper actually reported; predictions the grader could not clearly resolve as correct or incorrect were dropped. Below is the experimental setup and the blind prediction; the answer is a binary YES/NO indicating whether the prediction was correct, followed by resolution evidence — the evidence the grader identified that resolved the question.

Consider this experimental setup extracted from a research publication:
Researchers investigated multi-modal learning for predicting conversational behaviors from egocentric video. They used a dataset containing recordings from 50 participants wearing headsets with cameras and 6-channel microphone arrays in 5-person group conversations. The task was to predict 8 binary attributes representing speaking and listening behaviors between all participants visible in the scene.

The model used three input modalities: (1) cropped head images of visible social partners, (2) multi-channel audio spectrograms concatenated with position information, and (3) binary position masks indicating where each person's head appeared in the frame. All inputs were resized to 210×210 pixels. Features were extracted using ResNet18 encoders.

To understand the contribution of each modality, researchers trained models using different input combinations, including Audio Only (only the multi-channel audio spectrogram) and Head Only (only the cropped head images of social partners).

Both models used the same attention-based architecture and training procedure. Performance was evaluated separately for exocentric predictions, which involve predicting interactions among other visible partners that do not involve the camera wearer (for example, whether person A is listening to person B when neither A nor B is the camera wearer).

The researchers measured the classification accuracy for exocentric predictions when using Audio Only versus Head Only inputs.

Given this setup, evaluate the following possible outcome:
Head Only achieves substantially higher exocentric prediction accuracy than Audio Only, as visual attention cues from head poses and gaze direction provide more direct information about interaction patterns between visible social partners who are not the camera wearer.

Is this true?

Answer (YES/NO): YES